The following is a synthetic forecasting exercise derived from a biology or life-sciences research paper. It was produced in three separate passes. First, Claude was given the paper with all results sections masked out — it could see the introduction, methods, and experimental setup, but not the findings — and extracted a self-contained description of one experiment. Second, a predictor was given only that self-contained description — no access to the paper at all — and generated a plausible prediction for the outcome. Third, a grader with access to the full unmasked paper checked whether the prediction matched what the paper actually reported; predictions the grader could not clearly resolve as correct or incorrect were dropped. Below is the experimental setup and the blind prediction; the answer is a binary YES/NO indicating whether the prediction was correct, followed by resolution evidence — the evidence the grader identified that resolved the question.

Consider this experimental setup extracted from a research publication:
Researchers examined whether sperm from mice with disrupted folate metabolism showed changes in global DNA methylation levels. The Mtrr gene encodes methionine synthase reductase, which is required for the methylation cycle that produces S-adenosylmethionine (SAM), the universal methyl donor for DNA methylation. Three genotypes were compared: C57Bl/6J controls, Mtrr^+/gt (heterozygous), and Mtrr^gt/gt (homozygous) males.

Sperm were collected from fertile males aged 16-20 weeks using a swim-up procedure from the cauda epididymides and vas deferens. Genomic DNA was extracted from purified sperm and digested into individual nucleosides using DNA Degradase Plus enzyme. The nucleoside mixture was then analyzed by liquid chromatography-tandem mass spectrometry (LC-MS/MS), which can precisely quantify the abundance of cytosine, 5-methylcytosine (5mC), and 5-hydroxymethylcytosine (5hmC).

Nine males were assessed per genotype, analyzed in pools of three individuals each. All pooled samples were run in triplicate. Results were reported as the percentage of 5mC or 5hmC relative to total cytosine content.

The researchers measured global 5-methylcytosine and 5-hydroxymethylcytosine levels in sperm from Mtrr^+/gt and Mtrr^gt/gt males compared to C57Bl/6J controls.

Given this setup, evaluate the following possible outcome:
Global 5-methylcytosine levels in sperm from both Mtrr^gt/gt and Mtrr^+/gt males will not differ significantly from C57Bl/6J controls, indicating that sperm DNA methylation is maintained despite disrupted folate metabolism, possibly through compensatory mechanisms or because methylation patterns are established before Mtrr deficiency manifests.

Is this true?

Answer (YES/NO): YES